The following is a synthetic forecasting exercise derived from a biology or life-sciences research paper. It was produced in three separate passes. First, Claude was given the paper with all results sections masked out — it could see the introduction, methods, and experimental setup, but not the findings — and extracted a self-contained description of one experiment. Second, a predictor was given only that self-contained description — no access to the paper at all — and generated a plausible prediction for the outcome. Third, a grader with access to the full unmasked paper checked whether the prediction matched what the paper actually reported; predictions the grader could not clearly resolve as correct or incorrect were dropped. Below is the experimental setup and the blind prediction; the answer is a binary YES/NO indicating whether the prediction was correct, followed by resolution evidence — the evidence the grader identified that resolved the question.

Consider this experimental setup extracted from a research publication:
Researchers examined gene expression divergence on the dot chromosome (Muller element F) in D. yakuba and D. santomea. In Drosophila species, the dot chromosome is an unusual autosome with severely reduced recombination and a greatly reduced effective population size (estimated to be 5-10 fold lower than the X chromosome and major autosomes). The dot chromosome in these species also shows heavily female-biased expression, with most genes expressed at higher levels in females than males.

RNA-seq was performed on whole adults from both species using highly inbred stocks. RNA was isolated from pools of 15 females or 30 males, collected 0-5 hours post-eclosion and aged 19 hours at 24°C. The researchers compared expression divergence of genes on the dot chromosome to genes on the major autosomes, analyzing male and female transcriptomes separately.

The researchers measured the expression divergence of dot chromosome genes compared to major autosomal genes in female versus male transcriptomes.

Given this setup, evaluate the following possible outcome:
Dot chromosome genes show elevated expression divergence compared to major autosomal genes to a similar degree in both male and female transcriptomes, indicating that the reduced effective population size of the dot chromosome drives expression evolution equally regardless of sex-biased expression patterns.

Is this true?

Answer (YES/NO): NO